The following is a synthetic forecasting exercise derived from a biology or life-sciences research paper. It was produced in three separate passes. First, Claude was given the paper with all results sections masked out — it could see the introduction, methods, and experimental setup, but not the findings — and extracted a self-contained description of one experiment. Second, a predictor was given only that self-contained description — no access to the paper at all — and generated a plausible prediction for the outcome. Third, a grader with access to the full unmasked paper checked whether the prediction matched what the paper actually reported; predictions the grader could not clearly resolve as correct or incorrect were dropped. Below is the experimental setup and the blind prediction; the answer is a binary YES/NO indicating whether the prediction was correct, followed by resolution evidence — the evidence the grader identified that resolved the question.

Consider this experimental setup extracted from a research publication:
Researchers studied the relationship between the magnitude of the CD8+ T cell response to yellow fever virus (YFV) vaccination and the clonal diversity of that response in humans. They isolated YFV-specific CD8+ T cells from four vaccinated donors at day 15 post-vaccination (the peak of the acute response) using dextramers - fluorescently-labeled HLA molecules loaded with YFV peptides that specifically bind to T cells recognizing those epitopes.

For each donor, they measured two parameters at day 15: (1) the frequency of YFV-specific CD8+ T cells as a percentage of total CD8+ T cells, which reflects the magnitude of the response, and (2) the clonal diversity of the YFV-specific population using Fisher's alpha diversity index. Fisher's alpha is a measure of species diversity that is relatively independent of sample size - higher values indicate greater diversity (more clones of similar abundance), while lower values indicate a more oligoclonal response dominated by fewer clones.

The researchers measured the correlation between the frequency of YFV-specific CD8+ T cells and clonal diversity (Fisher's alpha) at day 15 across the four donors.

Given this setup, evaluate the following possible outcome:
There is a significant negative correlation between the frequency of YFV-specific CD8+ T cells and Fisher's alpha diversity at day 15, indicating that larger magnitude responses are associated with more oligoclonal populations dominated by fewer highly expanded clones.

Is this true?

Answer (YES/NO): NO